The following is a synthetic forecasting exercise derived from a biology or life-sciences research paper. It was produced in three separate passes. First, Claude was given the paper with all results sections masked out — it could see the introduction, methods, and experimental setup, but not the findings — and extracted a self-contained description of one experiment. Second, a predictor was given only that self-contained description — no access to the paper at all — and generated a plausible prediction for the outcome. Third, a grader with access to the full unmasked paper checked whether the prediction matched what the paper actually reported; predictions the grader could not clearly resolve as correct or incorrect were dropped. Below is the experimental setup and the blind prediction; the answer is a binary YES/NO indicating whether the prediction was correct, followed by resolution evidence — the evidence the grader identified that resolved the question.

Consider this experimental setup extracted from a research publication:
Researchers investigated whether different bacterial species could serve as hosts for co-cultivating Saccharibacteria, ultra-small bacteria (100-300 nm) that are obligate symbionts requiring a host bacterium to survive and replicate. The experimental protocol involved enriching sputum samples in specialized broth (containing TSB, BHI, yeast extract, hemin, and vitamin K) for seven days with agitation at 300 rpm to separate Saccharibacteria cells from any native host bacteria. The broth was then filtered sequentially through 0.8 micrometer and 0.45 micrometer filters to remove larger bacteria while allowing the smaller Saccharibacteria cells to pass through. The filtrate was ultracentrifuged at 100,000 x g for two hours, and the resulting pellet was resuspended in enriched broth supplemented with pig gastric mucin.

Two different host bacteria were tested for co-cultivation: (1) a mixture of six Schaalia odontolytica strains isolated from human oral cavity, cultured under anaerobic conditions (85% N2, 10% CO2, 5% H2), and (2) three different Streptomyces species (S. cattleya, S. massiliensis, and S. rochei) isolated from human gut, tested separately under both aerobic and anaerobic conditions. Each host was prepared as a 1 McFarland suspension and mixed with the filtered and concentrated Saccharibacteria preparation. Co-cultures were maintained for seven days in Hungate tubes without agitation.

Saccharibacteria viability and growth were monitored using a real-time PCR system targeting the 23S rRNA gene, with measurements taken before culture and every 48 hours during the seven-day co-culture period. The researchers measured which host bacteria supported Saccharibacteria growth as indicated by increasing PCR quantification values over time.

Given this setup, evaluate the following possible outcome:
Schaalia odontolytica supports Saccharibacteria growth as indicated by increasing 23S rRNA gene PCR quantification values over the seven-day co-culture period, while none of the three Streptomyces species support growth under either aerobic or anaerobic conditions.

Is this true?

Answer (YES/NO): YES